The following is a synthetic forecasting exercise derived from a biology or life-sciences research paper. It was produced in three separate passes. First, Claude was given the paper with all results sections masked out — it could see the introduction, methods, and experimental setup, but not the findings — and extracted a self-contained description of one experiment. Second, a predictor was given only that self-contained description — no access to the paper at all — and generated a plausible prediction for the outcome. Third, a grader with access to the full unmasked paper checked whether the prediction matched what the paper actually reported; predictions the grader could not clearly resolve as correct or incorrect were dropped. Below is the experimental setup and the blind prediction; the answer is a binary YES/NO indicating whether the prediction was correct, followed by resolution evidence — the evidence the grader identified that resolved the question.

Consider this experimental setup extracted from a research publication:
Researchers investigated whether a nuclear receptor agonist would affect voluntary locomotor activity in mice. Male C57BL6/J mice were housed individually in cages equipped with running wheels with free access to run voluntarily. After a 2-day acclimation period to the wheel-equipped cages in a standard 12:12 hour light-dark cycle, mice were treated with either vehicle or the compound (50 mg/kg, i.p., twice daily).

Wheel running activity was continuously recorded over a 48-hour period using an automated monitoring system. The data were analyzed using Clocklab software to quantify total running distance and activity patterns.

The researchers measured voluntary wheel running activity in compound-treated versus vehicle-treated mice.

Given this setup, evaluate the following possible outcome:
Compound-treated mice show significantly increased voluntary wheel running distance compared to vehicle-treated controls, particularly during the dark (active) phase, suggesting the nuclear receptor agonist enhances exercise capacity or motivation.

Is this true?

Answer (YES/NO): NO